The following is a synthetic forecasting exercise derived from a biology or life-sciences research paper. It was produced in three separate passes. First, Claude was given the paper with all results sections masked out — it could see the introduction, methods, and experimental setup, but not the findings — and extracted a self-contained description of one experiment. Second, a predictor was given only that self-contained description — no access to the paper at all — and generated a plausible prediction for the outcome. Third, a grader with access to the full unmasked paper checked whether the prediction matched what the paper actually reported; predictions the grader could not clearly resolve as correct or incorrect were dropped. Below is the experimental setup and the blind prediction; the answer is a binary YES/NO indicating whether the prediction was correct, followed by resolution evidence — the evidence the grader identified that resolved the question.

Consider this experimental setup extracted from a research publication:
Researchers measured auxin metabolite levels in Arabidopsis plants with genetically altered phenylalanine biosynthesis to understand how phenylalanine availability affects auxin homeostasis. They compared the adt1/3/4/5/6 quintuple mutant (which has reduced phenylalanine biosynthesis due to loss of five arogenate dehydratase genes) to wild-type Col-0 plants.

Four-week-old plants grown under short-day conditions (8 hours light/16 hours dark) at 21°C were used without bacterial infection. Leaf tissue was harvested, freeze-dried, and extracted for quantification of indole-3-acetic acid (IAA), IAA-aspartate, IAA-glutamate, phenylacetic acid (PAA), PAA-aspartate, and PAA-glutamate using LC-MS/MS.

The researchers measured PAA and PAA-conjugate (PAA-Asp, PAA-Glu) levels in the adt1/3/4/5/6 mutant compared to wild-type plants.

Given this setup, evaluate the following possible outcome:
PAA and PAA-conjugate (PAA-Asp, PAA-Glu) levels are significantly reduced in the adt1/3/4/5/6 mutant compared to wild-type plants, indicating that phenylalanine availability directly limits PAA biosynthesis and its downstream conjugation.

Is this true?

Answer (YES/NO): NO